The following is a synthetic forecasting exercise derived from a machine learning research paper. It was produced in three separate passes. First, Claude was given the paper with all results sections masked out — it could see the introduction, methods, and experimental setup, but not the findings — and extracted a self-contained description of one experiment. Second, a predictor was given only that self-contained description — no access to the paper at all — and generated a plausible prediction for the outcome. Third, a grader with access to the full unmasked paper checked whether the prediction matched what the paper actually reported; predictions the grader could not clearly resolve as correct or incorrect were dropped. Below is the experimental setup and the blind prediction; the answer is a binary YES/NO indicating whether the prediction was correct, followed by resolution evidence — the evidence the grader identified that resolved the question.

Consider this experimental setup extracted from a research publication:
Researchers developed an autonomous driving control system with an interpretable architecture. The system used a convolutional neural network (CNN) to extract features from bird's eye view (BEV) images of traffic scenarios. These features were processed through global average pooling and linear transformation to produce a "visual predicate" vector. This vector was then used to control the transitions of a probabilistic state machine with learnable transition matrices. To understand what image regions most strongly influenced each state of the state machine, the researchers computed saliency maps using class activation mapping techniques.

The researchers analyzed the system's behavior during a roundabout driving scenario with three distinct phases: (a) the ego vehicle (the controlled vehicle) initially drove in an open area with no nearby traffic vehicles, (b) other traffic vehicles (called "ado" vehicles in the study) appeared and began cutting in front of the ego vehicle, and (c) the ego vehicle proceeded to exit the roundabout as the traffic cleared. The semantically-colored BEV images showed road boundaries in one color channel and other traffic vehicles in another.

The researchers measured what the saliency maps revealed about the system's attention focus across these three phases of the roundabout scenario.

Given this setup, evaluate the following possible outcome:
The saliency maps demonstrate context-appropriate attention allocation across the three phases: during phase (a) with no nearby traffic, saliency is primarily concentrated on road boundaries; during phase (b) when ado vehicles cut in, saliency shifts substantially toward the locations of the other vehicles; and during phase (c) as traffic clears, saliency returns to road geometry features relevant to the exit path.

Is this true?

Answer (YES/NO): YES